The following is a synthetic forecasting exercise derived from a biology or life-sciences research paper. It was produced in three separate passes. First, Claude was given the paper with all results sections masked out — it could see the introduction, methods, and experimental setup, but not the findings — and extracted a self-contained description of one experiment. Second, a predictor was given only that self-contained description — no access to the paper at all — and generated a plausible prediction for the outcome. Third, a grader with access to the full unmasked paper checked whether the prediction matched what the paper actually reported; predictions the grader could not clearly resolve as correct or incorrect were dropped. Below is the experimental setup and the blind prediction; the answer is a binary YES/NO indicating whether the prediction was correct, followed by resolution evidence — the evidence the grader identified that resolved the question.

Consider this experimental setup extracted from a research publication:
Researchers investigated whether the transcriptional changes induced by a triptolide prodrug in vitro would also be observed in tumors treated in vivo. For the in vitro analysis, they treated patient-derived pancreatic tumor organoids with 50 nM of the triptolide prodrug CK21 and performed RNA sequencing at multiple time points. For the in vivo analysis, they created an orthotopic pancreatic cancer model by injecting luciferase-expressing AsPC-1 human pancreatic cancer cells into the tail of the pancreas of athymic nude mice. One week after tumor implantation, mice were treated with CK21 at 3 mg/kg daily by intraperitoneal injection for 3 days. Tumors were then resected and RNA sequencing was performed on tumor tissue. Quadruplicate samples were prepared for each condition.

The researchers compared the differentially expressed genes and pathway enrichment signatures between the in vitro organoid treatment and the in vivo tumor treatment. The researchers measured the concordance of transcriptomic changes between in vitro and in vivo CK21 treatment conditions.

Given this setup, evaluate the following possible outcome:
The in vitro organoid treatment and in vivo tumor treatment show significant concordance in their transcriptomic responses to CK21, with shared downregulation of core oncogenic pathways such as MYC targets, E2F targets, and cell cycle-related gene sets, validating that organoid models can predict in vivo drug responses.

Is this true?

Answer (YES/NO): NO